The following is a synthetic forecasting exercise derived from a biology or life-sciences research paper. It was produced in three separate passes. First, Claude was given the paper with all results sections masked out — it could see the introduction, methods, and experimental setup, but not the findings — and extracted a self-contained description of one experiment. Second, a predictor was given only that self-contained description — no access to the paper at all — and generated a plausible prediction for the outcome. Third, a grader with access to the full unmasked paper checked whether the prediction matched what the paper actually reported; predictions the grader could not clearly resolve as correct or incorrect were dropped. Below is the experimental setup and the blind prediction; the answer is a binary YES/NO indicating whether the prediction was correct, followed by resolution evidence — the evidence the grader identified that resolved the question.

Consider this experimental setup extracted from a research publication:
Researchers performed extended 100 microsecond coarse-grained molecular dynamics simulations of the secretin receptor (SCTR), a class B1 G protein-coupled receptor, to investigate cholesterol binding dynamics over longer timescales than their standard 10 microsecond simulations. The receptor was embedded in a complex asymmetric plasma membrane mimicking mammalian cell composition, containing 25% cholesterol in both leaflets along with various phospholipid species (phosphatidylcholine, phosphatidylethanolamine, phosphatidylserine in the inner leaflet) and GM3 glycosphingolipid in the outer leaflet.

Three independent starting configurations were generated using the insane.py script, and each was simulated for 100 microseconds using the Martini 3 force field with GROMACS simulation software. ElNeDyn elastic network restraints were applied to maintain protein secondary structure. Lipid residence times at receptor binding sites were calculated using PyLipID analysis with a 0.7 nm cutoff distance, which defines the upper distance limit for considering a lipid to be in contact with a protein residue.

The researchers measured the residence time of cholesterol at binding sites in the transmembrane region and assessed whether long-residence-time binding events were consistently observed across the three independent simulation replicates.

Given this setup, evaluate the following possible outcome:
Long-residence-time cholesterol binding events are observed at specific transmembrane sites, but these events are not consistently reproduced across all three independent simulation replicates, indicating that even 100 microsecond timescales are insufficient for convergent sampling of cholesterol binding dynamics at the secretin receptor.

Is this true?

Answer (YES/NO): NO